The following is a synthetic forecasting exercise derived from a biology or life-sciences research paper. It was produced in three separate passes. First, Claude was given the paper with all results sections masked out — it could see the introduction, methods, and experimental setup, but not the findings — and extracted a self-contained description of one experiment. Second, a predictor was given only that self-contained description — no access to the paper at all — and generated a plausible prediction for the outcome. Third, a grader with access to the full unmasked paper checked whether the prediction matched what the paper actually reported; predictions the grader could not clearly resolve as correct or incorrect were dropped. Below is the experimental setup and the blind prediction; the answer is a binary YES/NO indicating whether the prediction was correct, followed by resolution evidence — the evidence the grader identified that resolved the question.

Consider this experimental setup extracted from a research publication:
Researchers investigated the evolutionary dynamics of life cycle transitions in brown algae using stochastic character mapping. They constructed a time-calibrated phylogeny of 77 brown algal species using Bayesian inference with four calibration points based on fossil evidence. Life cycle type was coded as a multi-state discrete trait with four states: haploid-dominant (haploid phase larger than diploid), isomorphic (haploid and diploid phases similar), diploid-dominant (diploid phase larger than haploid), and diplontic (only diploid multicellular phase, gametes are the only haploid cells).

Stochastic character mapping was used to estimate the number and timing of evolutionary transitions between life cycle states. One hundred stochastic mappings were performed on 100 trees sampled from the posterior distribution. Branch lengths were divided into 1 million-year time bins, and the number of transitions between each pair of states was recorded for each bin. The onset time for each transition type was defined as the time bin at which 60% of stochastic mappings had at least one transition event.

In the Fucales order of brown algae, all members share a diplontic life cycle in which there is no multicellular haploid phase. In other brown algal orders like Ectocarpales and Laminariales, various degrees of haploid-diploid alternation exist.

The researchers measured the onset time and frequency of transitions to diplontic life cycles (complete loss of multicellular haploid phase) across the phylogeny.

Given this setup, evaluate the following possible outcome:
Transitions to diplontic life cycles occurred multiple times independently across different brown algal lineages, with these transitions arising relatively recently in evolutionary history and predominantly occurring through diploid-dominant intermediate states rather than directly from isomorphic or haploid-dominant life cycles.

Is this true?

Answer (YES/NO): NO